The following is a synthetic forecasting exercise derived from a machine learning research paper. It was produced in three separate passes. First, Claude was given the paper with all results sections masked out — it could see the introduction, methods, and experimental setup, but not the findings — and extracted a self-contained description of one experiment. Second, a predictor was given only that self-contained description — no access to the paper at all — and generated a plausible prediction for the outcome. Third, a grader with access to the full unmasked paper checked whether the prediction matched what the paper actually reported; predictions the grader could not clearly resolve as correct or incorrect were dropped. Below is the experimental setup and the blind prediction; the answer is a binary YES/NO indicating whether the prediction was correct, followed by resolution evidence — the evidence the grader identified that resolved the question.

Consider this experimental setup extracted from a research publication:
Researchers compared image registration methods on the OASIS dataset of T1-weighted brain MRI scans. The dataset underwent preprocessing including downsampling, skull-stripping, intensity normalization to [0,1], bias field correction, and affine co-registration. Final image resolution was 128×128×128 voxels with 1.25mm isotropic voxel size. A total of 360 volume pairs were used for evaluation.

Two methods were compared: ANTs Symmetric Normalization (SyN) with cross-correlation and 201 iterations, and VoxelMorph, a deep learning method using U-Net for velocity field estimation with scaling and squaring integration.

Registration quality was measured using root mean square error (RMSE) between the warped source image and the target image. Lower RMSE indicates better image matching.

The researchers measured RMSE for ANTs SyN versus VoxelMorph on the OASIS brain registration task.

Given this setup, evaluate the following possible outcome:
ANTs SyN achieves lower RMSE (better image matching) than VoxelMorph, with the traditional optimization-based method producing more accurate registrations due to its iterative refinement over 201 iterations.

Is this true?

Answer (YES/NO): NO